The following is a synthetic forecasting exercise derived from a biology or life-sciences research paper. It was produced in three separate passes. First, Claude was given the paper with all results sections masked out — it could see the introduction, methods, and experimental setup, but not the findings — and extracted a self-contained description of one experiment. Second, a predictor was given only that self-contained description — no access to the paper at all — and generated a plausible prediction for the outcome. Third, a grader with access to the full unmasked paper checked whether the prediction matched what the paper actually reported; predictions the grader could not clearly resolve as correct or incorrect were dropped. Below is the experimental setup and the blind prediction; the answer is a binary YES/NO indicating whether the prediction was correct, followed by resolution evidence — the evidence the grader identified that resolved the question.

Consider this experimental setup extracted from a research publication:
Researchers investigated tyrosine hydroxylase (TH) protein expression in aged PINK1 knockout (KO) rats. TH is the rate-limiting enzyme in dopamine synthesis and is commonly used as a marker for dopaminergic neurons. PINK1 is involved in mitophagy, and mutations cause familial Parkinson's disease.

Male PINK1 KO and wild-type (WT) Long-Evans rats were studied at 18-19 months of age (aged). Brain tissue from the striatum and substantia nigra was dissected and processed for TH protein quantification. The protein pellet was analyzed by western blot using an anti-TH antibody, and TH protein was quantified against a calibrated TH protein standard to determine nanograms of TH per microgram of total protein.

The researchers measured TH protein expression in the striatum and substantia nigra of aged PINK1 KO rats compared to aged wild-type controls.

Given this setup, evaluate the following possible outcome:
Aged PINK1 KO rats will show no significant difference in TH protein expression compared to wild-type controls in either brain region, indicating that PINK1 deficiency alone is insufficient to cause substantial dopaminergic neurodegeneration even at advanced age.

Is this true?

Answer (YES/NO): YES